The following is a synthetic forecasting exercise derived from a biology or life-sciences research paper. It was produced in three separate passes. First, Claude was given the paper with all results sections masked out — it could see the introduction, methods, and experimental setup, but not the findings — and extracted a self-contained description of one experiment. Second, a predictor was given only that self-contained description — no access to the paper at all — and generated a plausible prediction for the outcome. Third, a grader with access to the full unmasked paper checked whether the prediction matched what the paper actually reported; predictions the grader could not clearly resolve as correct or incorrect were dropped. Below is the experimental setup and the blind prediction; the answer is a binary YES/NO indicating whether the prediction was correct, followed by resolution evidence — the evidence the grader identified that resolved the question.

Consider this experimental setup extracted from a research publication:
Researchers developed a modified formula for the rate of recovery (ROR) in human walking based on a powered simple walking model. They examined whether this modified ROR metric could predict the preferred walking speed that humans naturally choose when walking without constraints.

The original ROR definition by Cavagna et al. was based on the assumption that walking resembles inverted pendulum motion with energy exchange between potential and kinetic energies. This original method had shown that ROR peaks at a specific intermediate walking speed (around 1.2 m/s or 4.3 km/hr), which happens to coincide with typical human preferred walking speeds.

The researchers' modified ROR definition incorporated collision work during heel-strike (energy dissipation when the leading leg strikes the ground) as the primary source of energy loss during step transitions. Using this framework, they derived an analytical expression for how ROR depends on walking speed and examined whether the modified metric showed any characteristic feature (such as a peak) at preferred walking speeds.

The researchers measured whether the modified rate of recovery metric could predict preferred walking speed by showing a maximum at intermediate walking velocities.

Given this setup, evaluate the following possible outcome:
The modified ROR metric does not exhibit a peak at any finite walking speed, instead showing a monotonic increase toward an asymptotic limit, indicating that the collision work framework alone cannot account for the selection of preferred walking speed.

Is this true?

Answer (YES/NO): NO